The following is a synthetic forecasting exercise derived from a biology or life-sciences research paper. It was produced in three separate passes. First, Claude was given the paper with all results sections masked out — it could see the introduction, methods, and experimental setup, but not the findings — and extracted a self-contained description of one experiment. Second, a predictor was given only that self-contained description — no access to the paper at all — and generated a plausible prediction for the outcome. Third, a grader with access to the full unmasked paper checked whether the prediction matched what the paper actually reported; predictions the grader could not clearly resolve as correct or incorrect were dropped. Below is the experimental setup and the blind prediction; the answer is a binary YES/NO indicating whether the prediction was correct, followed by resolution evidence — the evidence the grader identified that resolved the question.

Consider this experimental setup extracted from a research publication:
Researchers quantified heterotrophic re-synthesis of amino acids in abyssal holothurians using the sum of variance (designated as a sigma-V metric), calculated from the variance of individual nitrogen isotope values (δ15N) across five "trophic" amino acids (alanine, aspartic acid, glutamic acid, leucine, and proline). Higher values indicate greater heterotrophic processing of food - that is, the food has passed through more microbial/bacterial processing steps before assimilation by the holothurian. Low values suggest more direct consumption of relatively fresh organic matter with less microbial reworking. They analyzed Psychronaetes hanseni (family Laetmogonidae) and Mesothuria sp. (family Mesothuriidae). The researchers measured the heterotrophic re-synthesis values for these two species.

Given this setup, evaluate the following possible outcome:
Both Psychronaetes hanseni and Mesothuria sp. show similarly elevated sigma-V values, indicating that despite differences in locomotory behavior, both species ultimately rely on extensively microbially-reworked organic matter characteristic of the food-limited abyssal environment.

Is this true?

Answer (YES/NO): NO